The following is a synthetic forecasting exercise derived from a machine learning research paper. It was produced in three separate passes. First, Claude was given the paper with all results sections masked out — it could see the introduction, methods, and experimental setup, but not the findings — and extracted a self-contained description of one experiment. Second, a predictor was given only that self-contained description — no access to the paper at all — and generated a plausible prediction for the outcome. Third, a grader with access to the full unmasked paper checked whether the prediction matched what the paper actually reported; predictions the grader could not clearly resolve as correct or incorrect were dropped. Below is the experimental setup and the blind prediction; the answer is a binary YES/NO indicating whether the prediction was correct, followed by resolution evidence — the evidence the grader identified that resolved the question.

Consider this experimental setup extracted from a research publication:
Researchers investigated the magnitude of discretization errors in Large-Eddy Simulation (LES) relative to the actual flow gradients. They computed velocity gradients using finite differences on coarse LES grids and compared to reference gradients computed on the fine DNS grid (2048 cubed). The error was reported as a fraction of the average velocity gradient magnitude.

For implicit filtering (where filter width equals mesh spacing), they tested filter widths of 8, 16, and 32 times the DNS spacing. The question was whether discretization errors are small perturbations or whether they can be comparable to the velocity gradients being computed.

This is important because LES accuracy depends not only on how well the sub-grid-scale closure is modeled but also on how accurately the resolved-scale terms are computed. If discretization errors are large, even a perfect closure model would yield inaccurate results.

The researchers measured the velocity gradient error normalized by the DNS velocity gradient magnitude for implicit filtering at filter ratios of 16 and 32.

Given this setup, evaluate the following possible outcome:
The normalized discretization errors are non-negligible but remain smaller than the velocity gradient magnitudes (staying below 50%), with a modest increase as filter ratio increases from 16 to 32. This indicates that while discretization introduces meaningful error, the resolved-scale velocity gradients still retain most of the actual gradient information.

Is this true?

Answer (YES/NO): NO